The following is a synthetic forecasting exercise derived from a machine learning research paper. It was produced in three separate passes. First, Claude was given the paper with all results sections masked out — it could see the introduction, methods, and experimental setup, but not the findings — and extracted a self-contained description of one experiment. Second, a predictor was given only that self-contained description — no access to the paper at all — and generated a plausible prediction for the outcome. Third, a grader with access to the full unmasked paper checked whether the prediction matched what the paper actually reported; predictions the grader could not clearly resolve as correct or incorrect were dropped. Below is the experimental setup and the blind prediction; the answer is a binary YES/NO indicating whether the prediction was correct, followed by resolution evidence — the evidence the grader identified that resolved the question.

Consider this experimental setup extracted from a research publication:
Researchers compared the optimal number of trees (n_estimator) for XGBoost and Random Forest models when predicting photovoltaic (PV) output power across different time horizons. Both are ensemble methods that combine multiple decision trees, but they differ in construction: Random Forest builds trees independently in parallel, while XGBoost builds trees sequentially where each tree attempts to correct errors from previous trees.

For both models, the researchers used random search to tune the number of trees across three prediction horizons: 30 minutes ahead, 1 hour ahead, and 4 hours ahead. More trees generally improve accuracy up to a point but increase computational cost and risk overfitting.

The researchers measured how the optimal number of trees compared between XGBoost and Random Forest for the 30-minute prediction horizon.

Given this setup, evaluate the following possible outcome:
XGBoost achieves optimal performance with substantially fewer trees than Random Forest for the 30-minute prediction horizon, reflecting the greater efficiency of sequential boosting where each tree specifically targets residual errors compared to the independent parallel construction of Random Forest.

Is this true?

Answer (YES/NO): NO